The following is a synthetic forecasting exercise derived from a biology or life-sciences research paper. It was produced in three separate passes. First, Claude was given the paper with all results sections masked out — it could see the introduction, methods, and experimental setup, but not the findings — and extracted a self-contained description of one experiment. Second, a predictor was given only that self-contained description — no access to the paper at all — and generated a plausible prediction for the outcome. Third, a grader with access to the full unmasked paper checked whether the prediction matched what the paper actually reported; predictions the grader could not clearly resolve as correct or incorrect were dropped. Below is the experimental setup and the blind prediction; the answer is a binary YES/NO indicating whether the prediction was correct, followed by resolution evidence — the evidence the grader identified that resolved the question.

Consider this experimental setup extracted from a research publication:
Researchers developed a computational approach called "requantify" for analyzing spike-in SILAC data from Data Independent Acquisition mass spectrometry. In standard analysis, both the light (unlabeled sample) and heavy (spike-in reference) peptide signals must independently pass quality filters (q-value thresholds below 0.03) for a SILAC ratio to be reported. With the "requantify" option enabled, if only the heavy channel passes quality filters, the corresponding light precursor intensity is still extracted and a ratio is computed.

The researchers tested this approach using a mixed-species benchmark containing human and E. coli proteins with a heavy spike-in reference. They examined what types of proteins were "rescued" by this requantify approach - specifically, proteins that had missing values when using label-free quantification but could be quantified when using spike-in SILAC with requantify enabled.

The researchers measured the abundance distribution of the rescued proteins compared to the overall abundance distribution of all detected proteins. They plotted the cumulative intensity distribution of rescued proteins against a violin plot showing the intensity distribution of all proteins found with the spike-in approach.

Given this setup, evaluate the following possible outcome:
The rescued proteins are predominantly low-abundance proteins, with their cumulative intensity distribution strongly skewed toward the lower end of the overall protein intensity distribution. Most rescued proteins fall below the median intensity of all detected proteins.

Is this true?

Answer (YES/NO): NO